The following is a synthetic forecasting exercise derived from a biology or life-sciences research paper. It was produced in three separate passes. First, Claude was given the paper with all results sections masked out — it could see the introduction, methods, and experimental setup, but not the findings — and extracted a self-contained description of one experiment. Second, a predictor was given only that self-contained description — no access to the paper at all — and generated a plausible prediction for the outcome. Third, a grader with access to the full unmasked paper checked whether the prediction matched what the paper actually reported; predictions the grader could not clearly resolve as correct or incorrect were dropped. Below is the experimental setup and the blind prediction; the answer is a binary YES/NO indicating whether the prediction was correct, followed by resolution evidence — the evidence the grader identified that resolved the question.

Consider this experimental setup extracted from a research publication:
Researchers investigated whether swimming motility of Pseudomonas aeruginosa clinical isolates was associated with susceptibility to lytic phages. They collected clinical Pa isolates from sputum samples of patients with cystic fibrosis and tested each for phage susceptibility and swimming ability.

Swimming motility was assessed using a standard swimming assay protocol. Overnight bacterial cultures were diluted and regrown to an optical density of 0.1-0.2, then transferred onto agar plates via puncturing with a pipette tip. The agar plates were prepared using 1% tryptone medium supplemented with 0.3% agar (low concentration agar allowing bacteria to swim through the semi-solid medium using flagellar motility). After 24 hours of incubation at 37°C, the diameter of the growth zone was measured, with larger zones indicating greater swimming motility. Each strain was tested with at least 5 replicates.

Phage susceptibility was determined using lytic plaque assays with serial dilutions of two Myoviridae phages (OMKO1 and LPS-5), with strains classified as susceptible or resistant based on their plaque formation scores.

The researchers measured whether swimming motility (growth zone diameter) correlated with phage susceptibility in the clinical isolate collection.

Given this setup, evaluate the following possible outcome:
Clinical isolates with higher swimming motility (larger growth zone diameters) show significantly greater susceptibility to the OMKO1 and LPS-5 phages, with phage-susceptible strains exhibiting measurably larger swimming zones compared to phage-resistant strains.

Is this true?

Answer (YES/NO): NO